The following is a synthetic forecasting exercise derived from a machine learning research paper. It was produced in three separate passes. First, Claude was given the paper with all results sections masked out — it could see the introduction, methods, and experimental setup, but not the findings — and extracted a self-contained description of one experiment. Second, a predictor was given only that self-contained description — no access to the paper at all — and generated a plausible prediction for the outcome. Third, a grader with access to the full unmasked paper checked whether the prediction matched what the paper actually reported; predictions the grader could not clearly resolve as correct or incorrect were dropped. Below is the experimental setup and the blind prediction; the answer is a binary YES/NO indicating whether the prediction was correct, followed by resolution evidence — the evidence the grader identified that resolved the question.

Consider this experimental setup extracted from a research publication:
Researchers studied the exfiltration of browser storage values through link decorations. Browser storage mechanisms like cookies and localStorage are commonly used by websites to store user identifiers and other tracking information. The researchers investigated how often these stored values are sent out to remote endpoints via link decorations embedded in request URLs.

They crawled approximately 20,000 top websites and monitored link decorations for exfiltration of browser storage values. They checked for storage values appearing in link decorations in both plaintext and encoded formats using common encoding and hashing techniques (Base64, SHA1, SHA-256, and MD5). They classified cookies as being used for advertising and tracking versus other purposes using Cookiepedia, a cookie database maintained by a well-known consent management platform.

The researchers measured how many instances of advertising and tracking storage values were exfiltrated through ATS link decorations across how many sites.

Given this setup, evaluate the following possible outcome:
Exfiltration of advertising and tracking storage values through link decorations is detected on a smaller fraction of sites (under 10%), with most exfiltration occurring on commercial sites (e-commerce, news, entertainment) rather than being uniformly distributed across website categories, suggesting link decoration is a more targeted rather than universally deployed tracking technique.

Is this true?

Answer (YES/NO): NO